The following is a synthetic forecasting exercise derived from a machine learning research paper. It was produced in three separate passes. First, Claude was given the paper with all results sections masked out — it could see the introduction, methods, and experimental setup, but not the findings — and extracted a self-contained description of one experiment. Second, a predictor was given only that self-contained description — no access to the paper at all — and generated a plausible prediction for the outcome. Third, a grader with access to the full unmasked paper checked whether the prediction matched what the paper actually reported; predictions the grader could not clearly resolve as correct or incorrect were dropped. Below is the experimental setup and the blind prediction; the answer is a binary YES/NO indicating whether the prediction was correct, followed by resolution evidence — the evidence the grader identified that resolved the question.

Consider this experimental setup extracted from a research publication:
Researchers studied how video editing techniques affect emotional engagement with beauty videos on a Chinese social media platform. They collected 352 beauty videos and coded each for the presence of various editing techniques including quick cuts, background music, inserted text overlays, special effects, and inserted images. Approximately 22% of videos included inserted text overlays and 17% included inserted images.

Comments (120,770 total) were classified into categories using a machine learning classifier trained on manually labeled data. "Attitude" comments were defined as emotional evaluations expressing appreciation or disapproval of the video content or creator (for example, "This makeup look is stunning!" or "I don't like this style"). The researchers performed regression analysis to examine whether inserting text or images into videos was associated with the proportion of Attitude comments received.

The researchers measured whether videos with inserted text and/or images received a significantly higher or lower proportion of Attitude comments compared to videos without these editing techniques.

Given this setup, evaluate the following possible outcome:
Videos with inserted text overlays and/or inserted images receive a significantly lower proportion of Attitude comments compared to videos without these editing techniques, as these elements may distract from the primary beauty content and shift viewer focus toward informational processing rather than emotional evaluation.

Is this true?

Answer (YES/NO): NO